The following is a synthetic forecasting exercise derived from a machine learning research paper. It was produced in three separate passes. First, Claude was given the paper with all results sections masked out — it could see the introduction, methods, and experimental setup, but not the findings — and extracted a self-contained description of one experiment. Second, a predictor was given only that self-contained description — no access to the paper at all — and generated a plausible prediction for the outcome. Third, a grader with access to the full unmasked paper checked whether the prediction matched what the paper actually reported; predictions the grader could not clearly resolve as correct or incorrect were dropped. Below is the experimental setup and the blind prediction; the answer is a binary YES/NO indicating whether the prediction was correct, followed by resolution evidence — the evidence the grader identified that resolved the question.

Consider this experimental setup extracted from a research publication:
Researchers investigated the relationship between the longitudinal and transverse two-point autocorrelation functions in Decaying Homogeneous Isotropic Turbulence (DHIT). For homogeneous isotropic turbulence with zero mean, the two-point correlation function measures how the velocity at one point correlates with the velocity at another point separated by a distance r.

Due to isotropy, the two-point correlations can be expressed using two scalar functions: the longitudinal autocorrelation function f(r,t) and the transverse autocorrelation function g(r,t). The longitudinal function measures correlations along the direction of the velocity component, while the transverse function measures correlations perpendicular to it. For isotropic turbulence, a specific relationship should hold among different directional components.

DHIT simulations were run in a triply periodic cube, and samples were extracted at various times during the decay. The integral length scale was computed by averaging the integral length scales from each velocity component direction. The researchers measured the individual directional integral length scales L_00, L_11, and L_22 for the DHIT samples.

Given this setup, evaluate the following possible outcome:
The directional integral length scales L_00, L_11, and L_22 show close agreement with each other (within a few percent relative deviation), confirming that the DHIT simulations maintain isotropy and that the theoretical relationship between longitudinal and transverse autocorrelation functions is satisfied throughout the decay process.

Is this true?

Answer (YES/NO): YES